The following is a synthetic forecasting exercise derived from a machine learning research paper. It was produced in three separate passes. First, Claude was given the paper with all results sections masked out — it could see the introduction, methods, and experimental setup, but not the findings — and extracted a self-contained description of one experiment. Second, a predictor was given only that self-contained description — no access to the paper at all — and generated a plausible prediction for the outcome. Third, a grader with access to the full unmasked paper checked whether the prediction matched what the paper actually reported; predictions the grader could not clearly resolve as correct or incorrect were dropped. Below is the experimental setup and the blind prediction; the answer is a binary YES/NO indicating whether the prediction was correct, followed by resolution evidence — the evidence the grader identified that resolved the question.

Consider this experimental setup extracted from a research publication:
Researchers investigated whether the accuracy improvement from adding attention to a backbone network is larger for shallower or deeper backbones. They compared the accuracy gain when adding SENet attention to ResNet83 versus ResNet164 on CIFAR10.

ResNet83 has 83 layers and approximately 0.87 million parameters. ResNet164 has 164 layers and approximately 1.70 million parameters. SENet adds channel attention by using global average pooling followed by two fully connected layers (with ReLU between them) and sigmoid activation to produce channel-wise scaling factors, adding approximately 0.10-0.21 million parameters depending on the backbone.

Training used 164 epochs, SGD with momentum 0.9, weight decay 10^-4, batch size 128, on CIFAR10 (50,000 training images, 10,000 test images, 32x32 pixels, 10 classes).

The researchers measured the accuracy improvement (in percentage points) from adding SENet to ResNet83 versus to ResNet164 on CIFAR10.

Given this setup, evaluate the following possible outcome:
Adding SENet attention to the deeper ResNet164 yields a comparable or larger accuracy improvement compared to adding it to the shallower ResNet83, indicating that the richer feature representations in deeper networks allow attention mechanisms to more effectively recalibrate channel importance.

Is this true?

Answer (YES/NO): NO